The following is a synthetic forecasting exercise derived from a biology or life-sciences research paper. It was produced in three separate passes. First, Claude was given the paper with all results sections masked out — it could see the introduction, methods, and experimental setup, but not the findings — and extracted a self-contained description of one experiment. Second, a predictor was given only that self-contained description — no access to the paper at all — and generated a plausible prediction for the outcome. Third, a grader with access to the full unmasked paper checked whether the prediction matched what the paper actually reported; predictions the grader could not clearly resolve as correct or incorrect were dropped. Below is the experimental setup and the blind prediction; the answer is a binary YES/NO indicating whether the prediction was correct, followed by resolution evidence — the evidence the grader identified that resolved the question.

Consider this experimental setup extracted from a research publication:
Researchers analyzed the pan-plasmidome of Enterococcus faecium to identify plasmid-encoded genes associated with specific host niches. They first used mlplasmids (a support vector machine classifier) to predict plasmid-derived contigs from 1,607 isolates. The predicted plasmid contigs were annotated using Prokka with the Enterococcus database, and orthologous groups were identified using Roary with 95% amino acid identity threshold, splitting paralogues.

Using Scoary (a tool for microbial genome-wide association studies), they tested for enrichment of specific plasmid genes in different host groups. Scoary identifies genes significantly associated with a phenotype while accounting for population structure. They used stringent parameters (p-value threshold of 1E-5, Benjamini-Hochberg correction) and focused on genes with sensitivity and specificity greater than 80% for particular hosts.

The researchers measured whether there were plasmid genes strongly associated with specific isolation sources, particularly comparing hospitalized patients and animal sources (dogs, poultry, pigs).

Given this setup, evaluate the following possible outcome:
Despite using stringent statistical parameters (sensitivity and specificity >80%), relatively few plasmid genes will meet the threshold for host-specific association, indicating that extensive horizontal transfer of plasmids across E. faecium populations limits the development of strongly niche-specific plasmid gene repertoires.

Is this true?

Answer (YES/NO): NO